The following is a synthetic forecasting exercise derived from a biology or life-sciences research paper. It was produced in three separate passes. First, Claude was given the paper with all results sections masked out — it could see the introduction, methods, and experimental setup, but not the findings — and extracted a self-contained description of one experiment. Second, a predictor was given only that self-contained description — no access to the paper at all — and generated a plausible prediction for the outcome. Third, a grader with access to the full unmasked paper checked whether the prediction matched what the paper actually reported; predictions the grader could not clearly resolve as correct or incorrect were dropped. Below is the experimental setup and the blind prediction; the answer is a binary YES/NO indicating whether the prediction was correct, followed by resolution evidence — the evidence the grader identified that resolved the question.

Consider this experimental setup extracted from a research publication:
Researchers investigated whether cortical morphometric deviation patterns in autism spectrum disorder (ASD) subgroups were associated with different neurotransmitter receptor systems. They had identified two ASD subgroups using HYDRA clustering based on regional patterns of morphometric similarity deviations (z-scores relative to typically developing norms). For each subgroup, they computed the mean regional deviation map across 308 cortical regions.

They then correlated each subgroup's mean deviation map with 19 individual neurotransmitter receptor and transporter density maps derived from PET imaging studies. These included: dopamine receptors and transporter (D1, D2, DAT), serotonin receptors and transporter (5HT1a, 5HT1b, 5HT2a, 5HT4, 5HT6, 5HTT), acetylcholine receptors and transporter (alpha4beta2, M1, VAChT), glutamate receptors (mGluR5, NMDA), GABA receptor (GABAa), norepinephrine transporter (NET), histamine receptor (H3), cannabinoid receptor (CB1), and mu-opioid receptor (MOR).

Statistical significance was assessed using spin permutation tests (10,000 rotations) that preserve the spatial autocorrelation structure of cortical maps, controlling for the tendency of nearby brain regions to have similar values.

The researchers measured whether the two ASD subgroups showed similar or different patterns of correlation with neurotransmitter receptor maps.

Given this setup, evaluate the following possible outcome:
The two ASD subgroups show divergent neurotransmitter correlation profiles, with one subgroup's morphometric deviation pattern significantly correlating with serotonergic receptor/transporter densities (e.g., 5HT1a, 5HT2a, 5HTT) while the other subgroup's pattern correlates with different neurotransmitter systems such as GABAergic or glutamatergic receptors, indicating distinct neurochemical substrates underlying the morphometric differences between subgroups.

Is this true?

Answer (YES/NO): NO